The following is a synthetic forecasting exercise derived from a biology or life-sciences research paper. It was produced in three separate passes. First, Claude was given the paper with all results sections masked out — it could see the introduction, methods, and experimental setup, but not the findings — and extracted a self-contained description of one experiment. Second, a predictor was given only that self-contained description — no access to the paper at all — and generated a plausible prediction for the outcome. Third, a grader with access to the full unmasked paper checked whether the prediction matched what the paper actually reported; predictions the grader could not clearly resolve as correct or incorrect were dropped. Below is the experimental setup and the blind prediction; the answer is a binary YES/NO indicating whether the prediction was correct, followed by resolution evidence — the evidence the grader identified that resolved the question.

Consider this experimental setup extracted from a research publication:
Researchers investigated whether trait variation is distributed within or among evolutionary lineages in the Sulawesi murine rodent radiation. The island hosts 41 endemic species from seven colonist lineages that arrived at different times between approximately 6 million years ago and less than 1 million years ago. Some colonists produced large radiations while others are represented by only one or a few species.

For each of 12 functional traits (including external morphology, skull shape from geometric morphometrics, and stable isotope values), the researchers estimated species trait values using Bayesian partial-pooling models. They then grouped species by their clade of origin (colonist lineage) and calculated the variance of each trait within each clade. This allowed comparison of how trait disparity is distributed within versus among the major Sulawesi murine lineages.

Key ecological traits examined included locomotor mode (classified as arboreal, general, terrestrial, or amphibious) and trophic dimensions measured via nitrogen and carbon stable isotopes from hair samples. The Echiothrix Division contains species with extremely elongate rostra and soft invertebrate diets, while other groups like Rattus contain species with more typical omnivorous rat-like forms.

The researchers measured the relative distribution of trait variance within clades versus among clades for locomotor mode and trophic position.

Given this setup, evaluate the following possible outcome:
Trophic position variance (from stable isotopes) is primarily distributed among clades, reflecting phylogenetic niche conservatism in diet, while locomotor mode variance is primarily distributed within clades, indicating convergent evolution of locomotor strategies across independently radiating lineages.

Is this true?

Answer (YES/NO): NO